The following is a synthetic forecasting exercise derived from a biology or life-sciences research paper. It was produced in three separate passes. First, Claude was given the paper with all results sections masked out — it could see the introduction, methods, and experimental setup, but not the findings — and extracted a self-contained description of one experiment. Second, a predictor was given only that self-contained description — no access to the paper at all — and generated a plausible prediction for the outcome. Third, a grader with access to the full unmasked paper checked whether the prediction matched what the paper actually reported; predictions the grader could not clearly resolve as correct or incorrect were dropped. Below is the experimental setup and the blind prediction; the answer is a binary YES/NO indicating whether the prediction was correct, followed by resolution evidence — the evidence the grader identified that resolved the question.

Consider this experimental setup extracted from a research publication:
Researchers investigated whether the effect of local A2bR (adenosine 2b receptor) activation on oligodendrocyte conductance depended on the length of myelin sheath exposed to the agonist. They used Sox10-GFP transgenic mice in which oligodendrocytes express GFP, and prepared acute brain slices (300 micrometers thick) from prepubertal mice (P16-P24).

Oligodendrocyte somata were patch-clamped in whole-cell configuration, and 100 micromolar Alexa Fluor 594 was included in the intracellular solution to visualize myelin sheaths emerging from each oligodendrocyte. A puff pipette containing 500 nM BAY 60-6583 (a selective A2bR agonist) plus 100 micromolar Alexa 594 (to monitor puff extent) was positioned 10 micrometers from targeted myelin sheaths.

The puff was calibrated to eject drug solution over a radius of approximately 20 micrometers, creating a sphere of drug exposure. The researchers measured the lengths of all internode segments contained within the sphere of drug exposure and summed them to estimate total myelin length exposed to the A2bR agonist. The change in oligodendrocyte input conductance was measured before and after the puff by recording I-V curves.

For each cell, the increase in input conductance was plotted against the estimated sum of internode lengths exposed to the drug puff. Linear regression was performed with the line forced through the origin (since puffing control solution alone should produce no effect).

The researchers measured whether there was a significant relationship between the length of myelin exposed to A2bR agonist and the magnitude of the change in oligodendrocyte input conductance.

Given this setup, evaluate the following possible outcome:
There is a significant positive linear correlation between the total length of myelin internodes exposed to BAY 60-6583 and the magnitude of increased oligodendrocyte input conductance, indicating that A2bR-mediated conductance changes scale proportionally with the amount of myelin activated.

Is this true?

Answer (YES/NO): YES